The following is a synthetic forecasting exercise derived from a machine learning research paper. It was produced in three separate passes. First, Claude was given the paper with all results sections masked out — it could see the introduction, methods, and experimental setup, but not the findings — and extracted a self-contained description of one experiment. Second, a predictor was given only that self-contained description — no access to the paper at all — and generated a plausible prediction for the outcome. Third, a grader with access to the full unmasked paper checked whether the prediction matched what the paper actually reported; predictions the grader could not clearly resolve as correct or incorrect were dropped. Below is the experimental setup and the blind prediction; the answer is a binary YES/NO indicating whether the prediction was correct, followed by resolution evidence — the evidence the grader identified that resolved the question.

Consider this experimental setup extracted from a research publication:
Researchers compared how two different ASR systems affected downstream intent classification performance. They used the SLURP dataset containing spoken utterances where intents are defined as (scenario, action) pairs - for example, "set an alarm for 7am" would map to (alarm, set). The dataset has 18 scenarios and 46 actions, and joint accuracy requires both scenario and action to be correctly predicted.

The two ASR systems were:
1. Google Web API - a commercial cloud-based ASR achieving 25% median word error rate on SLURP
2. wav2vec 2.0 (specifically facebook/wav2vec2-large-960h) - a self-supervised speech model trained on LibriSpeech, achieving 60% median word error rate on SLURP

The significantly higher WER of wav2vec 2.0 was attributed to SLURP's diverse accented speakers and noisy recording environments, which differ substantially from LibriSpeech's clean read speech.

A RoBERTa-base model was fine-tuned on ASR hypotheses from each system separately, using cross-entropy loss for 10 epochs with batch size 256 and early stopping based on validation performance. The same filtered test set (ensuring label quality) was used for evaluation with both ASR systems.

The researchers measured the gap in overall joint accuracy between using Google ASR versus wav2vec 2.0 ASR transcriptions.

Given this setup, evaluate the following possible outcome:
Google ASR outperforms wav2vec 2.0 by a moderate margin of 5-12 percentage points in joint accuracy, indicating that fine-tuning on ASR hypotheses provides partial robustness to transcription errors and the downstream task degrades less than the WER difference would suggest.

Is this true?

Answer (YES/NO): NO